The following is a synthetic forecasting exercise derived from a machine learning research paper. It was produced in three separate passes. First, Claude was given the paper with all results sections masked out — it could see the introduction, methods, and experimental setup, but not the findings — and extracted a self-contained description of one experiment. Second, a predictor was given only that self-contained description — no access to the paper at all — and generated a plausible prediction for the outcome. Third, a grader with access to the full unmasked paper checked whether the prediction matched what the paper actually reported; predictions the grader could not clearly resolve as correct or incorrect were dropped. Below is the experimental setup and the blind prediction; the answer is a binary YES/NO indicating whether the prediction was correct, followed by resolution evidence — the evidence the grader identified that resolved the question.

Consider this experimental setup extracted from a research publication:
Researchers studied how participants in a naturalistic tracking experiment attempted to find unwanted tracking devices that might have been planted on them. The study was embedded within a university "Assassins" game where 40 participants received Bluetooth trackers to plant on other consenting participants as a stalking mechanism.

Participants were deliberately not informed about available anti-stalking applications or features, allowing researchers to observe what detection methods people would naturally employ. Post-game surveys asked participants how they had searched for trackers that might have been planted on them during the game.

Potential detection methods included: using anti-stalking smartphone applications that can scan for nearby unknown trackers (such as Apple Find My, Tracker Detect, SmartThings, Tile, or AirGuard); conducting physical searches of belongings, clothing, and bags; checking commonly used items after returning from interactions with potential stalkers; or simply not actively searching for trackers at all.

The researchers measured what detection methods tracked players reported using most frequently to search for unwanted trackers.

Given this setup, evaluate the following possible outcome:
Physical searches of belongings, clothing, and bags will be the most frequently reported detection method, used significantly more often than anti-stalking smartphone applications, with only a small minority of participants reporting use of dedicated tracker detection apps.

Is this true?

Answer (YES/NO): YES